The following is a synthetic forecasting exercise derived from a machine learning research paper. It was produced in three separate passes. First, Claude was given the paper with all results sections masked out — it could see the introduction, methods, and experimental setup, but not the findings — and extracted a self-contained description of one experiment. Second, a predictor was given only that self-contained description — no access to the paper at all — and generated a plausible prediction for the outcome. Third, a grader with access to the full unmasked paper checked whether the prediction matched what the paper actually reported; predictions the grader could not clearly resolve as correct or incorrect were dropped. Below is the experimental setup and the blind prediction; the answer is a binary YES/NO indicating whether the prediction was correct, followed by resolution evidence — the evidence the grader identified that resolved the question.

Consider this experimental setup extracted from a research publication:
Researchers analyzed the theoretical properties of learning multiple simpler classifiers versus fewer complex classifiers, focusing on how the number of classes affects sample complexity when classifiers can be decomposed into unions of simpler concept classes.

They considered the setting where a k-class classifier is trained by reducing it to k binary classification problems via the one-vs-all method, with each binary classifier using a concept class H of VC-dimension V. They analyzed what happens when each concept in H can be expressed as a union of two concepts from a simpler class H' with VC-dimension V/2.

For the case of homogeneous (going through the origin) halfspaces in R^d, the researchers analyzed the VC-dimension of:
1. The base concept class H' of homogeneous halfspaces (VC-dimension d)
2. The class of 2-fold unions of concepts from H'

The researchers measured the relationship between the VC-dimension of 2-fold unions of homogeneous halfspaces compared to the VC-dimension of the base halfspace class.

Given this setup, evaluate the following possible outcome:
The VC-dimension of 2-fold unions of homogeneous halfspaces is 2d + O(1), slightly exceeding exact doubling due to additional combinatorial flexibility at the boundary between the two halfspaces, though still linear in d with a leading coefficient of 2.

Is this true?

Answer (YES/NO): NO